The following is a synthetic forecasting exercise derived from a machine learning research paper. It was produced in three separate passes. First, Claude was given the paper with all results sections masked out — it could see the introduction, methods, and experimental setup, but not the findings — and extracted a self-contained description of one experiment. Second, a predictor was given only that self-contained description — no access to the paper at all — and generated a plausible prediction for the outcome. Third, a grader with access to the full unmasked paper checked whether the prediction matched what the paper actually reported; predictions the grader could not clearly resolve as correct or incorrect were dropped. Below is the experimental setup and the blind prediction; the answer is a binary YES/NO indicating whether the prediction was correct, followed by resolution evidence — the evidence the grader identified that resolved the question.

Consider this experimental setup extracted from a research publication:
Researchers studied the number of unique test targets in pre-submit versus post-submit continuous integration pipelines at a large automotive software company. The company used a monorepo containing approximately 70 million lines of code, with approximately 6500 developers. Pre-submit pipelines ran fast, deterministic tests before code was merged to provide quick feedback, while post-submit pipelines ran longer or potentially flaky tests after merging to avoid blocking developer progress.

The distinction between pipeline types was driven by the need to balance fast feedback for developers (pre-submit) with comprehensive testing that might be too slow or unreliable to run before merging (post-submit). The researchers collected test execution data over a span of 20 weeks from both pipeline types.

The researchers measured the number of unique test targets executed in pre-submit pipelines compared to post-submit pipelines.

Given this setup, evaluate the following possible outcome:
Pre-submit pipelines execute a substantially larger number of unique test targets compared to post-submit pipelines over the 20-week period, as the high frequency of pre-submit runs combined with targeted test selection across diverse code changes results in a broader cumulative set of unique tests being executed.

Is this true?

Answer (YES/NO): YES